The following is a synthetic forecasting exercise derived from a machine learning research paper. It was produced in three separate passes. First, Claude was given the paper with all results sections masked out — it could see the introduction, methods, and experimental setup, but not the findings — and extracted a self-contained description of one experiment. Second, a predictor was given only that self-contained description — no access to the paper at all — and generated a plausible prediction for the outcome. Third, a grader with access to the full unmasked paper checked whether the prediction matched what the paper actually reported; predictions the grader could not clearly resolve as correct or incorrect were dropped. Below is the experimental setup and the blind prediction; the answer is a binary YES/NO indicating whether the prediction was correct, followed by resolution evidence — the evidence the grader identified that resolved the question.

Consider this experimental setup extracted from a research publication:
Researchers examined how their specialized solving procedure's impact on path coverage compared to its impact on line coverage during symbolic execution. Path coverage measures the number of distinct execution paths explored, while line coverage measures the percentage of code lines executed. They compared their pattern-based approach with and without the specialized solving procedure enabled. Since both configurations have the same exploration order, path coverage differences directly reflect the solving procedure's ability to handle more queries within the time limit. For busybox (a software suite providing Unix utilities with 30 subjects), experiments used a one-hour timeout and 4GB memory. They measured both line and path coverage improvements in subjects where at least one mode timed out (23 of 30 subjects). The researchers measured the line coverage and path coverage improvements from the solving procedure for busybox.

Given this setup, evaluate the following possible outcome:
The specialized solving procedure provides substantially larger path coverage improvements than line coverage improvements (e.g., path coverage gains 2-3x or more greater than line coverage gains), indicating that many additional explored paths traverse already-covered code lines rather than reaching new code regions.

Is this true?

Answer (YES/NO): YES